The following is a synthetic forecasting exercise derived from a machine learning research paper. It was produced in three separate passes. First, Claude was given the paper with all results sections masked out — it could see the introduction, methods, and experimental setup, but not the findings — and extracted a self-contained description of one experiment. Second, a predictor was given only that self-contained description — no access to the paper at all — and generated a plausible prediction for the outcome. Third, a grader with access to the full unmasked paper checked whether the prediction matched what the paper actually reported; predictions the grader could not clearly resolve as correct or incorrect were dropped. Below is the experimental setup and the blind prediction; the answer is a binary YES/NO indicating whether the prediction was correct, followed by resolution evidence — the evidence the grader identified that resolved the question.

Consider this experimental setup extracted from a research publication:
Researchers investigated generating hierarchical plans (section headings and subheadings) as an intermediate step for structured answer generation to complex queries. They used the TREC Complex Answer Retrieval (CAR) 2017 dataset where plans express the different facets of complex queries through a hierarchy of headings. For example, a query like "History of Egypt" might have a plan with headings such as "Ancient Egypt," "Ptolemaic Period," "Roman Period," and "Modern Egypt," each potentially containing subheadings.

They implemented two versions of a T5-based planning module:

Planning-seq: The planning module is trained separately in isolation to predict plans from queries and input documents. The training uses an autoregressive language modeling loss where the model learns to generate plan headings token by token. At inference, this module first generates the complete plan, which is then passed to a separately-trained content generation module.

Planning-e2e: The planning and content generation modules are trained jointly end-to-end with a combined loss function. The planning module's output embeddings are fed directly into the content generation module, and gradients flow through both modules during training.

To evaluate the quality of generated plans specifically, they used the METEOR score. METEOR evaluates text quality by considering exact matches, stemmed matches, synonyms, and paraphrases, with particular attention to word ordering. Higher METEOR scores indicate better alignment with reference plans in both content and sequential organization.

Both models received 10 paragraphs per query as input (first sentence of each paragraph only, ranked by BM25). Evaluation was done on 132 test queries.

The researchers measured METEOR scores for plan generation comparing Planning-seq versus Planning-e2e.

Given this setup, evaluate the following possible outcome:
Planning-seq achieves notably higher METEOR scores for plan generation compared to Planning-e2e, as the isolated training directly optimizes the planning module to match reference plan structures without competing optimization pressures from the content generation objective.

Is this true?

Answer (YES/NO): YES